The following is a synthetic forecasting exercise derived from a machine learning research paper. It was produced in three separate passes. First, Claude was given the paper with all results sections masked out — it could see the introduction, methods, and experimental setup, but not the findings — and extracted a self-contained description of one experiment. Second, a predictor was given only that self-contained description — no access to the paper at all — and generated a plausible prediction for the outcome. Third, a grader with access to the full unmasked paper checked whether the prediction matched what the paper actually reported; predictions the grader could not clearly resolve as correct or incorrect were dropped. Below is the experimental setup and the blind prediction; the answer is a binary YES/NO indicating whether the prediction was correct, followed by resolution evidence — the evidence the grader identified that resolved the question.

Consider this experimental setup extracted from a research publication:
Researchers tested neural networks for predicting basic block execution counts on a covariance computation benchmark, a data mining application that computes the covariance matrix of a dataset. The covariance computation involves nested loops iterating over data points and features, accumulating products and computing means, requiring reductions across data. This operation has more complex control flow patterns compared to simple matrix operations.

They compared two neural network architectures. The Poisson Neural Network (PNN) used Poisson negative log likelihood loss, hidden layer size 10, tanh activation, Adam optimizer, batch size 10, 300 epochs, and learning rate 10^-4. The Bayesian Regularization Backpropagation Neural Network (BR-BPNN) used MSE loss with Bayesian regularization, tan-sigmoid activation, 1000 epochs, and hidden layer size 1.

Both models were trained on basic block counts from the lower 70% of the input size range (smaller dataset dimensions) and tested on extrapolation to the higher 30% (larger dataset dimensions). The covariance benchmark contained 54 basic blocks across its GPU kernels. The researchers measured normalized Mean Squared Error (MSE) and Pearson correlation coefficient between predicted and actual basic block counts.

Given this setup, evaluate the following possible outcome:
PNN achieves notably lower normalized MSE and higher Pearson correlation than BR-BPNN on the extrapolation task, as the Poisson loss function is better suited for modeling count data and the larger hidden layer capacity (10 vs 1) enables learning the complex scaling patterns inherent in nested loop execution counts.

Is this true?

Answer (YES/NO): YES